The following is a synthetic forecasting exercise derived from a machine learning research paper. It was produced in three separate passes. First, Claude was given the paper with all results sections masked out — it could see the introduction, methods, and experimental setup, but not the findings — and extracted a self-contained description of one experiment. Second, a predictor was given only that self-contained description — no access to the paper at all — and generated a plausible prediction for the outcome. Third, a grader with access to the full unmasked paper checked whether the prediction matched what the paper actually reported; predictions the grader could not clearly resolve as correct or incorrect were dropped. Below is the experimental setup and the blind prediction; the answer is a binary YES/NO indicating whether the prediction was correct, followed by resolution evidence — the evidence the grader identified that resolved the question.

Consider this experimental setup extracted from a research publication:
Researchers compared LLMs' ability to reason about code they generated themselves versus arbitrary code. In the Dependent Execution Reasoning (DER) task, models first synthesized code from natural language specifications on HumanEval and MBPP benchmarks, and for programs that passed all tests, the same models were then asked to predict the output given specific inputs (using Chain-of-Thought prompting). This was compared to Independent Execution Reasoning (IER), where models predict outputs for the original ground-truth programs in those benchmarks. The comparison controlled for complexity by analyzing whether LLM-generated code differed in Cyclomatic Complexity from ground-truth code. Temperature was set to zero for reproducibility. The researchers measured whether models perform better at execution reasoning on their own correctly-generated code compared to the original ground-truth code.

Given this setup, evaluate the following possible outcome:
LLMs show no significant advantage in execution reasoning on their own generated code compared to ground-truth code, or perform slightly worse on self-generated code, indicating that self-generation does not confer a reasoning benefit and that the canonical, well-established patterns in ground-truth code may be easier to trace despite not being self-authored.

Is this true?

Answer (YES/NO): NO